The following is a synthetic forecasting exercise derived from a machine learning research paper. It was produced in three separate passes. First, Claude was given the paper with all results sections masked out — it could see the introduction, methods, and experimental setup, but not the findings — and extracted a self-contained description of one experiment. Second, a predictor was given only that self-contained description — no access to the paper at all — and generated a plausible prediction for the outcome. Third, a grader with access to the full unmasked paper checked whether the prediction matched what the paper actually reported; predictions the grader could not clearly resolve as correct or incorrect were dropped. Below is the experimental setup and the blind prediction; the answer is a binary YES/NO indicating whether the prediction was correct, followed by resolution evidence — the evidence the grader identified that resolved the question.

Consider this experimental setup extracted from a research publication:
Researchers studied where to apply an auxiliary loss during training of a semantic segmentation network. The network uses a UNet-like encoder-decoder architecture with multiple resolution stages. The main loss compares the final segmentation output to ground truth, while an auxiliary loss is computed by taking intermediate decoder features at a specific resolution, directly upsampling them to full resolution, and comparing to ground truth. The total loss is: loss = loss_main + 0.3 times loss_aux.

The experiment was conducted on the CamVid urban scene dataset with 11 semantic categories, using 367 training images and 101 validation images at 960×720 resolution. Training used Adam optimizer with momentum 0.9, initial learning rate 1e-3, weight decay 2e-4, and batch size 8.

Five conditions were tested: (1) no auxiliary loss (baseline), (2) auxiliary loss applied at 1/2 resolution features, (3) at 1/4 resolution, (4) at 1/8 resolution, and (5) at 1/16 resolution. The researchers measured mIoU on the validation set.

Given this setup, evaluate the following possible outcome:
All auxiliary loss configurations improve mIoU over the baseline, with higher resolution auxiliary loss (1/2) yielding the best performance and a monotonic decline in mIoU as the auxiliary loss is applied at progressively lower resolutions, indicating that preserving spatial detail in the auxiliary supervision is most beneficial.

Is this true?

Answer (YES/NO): NO